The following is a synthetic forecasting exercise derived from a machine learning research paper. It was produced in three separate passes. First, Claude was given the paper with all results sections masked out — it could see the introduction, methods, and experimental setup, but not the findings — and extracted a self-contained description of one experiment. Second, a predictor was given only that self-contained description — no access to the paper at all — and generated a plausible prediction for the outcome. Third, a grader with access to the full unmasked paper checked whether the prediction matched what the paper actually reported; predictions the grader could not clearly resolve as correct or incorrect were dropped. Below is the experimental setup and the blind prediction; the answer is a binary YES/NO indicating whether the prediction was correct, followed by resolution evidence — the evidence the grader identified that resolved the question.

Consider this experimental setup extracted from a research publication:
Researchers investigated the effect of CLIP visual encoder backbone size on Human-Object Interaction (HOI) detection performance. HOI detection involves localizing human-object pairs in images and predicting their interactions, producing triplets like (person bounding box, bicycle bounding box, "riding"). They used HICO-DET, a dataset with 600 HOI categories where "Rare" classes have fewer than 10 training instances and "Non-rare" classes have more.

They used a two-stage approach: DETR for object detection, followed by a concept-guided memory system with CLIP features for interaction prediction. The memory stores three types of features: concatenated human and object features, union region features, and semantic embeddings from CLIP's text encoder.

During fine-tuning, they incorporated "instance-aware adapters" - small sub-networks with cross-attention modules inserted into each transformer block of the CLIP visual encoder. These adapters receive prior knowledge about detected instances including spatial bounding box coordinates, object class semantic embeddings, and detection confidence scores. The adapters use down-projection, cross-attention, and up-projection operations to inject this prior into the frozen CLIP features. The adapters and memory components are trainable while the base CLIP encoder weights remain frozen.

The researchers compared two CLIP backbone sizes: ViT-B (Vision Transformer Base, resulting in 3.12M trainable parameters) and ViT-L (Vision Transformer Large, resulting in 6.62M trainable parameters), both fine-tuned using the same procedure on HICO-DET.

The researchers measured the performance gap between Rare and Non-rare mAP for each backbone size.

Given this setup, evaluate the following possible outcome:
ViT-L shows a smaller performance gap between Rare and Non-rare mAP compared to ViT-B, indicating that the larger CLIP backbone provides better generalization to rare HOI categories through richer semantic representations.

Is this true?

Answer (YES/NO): YES